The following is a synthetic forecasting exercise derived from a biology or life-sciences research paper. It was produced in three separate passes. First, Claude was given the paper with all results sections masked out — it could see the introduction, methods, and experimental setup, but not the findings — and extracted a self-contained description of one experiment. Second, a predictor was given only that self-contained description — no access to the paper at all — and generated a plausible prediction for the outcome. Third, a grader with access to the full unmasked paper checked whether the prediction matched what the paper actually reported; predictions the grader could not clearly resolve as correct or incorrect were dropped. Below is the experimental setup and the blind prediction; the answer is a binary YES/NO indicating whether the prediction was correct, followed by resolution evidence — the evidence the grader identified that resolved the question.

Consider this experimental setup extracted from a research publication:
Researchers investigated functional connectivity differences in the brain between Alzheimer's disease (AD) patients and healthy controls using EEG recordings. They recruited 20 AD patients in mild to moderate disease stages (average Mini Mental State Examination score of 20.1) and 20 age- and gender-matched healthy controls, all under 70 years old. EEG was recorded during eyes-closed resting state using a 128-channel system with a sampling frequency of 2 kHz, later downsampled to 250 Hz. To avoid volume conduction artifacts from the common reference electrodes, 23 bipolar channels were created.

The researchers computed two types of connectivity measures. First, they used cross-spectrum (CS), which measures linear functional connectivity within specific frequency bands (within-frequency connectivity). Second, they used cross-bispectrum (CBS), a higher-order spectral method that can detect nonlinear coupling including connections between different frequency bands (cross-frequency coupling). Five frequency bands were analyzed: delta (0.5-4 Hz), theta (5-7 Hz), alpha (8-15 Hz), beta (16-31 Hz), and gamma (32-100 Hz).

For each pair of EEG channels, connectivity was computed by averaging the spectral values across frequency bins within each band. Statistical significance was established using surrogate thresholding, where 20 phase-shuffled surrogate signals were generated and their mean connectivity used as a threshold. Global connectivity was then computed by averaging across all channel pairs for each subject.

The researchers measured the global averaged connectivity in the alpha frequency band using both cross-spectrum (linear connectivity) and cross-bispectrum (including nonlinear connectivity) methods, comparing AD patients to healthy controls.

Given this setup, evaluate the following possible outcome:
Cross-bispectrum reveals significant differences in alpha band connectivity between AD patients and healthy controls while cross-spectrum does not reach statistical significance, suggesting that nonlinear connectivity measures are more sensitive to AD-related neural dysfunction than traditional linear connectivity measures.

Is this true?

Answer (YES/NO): NO